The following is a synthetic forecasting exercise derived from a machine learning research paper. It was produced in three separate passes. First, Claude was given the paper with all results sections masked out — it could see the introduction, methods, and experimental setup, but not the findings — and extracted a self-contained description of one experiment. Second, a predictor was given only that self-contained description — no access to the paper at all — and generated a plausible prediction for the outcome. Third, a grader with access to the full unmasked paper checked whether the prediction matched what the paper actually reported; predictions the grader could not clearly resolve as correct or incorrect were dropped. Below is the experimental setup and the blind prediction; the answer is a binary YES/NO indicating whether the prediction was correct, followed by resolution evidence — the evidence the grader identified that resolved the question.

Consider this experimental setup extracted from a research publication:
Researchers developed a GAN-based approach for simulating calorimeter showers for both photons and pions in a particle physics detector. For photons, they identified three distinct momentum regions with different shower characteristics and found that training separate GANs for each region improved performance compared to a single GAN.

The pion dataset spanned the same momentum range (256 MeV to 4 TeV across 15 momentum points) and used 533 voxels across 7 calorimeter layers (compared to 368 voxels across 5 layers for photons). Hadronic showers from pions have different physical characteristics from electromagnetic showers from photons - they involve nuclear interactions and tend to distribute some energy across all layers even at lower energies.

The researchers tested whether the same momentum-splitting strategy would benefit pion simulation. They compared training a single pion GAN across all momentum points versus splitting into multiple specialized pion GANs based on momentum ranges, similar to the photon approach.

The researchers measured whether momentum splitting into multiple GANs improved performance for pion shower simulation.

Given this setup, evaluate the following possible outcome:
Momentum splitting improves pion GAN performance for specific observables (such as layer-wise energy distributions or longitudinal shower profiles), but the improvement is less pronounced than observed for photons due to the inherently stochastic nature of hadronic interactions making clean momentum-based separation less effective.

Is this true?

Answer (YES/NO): NO